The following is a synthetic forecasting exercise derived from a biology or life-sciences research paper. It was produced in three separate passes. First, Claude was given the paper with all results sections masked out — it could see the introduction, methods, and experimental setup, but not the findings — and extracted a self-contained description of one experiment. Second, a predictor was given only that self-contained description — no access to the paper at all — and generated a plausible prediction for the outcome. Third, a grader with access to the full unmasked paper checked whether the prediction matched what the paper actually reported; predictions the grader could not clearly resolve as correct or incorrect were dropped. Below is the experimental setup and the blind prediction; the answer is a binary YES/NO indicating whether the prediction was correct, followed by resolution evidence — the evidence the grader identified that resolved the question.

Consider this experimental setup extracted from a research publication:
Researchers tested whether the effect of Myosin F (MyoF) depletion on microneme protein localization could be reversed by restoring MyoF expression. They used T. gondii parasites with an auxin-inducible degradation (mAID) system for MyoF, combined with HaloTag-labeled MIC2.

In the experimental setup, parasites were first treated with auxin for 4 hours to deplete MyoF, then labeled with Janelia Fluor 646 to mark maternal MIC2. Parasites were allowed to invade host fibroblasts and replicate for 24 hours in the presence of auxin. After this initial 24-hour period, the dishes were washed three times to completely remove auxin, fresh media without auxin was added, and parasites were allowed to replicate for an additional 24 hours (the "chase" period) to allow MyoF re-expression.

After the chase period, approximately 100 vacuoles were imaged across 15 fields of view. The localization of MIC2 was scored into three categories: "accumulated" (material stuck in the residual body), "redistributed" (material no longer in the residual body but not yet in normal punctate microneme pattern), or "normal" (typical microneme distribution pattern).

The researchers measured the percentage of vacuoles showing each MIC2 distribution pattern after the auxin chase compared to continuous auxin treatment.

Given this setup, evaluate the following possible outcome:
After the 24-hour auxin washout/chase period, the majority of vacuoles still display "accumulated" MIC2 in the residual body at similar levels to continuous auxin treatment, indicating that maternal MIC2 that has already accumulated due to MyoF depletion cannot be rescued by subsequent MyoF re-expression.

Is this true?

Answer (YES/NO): NO